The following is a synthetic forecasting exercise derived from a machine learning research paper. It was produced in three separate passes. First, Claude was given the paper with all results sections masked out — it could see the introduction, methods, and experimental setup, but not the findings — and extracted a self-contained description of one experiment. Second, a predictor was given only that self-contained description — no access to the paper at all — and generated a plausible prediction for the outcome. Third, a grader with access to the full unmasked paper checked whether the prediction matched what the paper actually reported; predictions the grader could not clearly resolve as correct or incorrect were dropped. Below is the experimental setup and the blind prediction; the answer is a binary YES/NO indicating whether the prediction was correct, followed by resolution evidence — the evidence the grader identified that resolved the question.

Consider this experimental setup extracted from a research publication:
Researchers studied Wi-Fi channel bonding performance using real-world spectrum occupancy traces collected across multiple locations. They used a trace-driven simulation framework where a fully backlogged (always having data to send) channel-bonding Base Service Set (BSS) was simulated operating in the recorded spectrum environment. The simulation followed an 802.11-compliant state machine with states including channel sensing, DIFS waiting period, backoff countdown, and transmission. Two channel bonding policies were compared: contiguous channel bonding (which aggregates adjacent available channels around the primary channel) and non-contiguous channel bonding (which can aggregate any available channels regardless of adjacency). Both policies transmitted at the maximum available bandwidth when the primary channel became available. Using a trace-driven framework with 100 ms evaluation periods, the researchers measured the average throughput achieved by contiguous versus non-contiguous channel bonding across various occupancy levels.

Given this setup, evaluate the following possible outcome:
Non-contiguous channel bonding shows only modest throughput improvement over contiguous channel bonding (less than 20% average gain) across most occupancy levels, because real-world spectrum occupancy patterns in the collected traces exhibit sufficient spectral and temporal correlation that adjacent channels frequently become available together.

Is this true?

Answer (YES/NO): YES